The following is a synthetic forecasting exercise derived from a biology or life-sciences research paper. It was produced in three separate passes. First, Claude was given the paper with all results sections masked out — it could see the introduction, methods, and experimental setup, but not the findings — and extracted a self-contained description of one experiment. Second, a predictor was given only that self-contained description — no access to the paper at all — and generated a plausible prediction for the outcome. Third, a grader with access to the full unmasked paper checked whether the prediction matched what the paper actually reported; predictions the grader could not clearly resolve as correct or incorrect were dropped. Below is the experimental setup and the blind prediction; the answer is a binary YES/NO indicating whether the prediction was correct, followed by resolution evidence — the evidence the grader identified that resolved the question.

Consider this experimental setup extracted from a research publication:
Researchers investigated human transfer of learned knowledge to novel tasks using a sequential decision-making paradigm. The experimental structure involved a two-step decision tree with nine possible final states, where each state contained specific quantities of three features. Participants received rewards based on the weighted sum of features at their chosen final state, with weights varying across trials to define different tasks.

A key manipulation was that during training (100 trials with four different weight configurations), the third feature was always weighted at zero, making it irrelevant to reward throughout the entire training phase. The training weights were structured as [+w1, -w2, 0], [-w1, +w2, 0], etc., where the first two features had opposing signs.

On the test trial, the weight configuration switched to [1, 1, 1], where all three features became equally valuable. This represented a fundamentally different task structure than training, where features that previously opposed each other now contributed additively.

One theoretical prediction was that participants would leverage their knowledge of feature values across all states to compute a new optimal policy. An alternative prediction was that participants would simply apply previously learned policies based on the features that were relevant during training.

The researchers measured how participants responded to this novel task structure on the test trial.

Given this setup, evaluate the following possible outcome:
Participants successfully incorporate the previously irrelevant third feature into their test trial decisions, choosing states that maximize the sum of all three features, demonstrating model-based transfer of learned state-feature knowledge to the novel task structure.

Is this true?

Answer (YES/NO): NO